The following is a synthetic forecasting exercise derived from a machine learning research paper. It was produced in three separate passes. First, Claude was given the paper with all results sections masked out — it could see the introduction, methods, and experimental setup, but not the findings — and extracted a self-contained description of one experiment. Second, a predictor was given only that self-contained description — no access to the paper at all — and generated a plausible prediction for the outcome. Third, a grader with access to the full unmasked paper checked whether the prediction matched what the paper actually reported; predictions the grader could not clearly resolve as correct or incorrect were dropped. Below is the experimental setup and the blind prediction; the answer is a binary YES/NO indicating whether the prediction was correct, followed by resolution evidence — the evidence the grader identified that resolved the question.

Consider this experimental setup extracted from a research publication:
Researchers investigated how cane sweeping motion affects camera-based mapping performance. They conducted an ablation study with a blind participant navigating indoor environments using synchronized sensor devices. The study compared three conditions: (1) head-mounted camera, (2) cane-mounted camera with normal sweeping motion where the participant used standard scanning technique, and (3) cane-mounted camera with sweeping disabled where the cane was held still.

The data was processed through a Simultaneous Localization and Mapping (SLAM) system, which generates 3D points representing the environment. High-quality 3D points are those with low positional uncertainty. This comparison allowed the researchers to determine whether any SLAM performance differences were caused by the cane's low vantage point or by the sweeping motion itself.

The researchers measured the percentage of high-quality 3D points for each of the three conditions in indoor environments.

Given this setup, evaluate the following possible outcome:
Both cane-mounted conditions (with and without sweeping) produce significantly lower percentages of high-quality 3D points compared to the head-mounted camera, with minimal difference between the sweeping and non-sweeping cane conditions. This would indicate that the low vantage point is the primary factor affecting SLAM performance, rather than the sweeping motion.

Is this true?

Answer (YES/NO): NO